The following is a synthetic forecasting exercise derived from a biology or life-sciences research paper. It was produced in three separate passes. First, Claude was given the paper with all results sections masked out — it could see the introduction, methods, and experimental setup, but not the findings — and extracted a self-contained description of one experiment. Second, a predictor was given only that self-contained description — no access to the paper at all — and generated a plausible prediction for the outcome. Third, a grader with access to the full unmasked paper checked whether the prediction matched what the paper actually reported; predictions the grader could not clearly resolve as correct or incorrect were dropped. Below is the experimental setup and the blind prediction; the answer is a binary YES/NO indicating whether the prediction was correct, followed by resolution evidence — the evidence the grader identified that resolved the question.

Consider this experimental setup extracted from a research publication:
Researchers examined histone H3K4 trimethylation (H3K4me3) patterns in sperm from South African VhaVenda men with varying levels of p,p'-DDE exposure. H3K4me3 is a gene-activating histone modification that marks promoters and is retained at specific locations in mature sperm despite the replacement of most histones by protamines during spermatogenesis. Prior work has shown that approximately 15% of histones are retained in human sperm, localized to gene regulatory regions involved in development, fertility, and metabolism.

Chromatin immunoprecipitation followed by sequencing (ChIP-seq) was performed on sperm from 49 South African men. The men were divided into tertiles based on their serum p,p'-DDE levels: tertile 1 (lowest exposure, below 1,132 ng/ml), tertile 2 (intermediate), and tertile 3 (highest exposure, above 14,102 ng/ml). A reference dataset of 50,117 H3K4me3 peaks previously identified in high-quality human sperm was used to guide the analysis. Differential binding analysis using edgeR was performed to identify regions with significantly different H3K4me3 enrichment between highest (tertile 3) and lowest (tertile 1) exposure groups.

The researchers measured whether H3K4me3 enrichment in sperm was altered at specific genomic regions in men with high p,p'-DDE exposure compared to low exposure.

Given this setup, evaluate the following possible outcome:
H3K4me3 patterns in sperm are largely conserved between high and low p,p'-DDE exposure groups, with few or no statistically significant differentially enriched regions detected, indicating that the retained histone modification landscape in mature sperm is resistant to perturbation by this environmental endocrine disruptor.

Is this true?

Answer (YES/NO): NO